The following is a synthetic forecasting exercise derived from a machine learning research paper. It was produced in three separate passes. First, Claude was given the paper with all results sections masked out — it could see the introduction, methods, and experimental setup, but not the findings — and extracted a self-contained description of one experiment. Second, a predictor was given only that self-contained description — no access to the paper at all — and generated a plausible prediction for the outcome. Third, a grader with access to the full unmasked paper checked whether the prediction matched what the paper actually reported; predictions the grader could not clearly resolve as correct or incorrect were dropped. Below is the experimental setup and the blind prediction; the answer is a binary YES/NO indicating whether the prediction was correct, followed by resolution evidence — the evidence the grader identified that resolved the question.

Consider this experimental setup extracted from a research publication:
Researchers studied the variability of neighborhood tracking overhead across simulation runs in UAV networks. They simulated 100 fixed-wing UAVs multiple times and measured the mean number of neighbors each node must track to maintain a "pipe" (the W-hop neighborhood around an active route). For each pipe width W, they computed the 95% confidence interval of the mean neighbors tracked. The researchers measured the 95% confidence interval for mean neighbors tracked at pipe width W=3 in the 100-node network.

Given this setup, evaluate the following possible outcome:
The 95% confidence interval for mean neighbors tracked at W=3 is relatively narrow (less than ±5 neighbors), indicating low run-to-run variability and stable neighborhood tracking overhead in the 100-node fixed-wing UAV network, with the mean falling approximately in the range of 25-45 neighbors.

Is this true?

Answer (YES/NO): YES